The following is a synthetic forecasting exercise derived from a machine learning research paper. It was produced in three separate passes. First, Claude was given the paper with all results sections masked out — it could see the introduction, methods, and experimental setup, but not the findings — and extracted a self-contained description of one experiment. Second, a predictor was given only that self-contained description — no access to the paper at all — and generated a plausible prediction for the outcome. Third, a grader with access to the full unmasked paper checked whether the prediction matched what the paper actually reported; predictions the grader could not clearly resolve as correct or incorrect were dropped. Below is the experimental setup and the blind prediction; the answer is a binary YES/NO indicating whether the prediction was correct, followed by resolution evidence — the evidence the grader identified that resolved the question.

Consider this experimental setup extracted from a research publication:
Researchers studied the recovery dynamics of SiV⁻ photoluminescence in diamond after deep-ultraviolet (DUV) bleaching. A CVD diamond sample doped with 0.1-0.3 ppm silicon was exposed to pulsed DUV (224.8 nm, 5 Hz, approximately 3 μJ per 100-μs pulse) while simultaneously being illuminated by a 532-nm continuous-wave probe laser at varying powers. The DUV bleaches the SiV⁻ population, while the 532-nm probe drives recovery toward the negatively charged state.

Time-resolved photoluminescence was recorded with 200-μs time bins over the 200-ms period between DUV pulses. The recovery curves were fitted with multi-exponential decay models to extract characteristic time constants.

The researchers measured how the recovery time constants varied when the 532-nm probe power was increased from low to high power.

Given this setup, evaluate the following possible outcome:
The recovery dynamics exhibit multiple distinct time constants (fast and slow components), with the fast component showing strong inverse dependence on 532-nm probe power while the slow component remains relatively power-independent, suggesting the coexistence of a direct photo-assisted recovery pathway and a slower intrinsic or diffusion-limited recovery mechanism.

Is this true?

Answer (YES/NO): NO